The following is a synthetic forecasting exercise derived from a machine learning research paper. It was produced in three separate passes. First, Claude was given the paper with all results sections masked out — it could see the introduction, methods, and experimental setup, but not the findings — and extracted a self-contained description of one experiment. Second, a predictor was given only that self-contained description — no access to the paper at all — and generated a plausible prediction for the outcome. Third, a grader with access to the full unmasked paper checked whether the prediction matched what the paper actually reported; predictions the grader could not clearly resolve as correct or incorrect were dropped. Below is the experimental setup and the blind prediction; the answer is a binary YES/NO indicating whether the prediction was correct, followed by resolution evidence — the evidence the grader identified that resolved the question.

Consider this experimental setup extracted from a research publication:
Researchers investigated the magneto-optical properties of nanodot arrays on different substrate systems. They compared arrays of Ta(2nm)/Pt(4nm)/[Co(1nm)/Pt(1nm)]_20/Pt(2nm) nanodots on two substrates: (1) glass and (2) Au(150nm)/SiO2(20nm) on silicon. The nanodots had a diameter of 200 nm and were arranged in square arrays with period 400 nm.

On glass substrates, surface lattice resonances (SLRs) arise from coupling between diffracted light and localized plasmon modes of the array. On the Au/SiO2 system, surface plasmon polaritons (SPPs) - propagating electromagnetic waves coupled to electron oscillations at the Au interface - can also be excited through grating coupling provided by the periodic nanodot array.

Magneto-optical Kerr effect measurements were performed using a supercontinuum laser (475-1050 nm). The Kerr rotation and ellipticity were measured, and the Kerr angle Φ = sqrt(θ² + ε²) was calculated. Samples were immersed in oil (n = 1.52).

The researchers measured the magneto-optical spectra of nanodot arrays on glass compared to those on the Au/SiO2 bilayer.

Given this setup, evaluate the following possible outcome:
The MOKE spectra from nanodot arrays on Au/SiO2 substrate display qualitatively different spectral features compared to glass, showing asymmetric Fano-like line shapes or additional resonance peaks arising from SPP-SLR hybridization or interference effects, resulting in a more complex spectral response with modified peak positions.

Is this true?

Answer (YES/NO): NO